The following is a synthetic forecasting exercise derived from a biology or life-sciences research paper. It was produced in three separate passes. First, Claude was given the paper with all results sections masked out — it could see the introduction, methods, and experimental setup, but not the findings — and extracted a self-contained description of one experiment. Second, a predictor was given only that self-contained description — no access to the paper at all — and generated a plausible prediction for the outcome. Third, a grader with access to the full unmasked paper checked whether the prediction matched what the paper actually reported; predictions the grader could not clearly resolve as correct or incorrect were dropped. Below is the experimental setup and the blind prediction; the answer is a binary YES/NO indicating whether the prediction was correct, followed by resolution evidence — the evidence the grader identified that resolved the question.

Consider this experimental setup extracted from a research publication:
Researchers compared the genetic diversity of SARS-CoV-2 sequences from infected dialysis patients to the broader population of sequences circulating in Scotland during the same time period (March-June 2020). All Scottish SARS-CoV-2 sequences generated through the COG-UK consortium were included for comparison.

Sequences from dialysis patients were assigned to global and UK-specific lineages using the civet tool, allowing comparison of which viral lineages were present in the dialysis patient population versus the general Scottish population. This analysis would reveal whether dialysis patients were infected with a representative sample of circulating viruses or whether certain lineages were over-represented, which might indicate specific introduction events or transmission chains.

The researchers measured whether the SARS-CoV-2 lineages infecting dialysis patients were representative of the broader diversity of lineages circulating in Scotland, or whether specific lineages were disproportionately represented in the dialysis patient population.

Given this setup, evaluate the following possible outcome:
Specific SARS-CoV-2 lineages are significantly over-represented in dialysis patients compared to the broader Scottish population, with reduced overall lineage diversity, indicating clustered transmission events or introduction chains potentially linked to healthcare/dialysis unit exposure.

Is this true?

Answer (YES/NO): YES